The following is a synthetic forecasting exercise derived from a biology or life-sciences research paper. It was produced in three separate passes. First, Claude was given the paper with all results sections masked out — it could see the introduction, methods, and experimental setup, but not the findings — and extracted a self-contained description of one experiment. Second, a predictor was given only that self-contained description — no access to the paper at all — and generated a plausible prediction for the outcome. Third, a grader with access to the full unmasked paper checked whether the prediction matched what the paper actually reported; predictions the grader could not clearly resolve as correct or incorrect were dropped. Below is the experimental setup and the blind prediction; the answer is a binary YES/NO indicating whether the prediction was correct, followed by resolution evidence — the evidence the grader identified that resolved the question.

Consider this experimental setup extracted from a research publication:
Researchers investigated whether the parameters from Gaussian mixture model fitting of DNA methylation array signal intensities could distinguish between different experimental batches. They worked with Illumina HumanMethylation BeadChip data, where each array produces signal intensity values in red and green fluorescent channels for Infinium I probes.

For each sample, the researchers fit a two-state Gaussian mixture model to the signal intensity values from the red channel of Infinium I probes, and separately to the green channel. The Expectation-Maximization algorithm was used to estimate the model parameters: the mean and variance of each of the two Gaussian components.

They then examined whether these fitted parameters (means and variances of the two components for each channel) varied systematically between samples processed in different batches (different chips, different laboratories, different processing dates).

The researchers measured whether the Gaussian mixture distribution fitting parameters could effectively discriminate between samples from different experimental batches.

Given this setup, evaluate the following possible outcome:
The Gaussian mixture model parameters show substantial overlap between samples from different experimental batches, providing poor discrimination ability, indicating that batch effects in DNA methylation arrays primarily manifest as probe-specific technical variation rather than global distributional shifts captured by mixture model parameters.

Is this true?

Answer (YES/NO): NO